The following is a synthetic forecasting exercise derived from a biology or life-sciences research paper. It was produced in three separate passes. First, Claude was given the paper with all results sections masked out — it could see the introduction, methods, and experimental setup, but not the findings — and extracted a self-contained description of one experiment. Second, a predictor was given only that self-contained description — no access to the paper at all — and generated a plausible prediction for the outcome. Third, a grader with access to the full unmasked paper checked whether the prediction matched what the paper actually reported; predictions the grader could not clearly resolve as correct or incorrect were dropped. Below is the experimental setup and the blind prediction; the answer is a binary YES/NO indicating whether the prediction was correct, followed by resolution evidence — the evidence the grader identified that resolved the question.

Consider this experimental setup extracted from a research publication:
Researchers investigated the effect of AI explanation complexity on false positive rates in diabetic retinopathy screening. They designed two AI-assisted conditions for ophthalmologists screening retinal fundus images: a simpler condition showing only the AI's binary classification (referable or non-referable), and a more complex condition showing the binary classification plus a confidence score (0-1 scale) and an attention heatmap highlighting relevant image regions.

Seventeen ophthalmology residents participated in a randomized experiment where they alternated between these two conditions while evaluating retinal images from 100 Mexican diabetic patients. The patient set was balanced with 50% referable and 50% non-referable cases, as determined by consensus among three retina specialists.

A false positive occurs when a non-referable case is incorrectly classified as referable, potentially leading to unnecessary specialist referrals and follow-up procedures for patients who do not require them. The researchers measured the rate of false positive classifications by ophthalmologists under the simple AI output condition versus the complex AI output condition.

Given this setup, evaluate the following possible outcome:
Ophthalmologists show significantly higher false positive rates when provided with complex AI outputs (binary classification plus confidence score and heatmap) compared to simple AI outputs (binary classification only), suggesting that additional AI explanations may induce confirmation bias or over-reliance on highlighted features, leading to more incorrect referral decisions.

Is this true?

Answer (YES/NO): YES